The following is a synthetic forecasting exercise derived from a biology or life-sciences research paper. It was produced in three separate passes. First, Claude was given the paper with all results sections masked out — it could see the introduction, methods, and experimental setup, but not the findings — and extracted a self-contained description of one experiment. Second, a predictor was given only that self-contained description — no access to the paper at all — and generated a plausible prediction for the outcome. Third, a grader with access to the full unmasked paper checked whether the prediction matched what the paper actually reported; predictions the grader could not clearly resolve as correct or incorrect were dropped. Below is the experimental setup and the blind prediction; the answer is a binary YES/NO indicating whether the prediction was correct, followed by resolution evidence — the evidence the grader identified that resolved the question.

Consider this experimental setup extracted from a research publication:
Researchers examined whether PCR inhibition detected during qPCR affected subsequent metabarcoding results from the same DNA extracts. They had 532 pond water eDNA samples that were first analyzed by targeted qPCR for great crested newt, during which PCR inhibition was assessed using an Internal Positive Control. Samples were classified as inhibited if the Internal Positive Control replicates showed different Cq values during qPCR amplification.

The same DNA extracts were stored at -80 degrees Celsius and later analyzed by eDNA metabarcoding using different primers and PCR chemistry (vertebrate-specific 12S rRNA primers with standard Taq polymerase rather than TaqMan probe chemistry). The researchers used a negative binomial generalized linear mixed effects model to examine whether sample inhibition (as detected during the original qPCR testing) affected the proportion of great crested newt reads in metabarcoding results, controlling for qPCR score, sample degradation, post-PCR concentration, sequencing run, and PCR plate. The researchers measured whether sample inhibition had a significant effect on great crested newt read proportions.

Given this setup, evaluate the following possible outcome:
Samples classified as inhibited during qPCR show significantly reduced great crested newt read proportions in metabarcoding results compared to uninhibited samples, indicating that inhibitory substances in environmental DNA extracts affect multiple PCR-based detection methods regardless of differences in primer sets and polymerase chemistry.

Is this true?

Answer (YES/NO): NO